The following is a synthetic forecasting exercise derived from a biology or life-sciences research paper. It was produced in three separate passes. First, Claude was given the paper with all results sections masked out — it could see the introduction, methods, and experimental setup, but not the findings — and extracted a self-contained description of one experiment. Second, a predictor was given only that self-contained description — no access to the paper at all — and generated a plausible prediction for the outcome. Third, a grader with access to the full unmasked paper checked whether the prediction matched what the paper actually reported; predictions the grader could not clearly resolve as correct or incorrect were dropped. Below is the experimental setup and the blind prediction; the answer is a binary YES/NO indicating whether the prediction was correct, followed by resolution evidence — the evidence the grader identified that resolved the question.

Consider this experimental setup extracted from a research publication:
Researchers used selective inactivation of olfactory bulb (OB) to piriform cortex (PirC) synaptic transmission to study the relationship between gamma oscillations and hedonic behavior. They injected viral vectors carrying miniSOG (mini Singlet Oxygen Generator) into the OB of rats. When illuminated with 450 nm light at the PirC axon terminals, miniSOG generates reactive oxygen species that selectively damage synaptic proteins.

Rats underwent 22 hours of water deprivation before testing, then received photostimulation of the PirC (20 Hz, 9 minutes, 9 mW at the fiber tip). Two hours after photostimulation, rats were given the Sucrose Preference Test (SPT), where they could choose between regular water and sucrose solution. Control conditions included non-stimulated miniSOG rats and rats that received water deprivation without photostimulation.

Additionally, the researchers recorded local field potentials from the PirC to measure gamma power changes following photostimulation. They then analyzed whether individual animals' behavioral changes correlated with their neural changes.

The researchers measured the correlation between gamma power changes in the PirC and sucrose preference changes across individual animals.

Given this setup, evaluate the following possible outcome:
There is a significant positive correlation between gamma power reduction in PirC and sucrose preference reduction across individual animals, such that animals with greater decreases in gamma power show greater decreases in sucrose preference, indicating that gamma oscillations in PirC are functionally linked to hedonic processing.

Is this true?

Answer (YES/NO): YES